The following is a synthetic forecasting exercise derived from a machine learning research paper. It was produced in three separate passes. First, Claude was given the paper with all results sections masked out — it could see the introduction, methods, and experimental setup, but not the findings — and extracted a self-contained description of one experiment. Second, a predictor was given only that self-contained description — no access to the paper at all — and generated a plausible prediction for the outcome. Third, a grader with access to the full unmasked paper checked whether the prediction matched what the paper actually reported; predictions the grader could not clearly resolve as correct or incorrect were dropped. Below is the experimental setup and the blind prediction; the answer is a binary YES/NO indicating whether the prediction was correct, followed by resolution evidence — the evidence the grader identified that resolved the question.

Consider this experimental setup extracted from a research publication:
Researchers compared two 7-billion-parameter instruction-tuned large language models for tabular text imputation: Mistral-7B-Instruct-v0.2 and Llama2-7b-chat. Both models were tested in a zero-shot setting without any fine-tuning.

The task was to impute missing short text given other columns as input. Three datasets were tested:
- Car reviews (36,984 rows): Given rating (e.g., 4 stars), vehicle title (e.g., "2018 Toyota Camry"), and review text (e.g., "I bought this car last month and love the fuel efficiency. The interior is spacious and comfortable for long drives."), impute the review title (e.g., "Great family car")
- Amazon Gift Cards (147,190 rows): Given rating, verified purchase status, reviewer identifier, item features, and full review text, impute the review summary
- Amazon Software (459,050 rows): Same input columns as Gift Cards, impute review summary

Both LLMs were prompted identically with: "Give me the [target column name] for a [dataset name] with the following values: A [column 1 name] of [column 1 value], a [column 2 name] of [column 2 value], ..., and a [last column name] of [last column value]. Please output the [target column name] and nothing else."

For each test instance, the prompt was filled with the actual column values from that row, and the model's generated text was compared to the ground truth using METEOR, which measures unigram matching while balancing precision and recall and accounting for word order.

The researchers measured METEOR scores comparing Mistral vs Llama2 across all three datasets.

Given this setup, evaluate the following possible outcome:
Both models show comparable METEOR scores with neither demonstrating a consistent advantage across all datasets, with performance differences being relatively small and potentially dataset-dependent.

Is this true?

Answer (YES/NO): NO